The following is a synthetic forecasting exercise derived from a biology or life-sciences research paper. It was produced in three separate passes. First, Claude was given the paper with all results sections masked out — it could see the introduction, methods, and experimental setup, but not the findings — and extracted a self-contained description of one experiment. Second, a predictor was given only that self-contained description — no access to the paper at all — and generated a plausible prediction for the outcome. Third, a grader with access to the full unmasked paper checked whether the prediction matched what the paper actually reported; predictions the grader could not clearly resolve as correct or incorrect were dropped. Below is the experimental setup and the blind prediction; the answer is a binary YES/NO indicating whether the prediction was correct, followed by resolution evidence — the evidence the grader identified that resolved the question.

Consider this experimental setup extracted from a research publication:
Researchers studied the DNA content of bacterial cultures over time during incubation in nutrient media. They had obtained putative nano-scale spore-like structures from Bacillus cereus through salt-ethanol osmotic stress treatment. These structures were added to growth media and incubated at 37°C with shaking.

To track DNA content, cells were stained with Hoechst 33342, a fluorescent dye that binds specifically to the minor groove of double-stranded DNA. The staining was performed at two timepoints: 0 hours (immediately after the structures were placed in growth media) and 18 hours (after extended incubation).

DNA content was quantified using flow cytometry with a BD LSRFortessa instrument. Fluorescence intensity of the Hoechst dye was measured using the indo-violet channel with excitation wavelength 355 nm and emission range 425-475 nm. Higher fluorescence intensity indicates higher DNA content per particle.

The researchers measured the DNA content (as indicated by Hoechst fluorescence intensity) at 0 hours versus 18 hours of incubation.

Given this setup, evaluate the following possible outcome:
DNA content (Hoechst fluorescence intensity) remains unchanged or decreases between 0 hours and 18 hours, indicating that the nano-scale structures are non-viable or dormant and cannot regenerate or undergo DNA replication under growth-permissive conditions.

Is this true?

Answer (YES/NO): NO